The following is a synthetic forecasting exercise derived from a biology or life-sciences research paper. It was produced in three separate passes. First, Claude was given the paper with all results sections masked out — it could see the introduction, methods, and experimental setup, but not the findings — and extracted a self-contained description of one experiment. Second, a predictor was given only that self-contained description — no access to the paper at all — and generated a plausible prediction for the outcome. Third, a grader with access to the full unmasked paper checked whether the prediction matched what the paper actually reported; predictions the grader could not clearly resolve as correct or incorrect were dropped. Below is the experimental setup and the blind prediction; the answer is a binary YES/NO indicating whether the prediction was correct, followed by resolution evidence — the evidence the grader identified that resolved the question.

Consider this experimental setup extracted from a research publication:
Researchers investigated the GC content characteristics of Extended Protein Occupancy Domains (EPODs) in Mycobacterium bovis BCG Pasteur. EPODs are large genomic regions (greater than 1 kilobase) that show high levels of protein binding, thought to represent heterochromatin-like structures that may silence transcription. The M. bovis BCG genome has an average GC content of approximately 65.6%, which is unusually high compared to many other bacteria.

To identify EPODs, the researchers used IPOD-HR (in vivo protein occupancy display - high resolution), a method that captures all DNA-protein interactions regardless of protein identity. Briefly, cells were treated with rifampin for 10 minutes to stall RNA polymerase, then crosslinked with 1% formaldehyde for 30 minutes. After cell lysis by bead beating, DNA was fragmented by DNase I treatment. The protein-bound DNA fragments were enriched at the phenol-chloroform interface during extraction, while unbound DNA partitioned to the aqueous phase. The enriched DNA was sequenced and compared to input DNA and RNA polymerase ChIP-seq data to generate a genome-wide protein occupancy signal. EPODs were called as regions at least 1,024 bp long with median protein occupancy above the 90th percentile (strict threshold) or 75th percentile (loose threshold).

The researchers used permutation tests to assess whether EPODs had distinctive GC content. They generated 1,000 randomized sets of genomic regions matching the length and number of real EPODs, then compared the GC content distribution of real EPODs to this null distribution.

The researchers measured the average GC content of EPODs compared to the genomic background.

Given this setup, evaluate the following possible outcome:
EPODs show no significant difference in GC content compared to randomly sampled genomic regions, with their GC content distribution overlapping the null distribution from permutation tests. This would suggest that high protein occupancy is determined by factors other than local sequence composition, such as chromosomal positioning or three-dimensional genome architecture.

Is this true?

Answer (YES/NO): NO